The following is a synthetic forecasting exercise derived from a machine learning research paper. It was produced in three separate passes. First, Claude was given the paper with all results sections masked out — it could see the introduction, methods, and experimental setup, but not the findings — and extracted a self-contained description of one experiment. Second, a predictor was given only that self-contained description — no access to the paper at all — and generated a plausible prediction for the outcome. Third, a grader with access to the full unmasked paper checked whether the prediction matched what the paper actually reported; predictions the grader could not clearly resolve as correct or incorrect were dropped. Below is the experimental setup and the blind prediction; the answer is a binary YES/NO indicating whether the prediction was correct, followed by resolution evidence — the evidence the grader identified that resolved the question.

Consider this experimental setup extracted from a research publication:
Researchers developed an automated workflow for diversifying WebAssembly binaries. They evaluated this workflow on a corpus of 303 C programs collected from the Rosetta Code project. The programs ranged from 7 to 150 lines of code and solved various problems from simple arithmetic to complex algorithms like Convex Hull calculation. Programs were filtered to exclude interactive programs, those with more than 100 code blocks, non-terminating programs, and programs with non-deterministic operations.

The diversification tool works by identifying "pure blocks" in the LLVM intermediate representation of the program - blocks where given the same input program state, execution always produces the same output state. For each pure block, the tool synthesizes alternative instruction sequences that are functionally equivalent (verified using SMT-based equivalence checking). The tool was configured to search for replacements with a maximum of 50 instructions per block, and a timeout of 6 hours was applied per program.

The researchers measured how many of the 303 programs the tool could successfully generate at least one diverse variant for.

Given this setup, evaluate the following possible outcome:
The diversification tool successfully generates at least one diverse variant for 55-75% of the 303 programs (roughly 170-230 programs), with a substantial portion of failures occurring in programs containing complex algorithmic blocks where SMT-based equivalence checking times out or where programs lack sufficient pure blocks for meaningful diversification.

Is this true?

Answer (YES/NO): NO